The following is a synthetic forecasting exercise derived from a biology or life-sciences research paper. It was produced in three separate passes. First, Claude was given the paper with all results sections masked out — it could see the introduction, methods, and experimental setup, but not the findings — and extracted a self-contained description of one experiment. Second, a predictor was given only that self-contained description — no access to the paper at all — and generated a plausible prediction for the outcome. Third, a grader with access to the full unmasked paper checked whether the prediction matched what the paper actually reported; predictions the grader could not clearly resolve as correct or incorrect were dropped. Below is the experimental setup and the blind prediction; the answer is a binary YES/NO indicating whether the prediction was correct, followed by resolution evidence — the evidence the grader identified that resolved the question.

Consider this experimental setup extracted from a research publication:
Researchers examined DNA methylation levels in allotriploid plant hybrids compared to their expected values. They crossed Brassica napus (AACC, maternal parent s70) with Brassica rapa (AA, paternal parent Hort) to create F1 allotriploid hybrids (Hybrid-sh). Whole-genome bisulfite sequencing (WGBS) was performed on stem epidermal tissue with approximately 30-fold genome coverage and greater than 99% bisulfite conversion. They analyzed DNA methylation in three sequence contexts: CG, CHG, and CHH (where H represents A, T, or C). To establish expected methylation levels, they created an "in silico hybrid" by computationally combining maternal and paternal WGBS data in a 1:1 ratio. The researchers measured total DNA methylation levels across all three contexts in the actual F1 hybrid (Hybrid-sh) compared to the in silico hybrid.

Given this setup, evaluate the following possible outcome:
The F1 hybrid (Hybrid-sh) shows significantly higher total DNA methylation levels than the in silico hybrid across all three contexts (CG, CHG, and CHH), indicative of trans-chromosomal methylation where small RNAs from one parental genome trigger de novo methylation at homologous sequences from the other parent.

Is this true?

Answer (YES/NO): YES